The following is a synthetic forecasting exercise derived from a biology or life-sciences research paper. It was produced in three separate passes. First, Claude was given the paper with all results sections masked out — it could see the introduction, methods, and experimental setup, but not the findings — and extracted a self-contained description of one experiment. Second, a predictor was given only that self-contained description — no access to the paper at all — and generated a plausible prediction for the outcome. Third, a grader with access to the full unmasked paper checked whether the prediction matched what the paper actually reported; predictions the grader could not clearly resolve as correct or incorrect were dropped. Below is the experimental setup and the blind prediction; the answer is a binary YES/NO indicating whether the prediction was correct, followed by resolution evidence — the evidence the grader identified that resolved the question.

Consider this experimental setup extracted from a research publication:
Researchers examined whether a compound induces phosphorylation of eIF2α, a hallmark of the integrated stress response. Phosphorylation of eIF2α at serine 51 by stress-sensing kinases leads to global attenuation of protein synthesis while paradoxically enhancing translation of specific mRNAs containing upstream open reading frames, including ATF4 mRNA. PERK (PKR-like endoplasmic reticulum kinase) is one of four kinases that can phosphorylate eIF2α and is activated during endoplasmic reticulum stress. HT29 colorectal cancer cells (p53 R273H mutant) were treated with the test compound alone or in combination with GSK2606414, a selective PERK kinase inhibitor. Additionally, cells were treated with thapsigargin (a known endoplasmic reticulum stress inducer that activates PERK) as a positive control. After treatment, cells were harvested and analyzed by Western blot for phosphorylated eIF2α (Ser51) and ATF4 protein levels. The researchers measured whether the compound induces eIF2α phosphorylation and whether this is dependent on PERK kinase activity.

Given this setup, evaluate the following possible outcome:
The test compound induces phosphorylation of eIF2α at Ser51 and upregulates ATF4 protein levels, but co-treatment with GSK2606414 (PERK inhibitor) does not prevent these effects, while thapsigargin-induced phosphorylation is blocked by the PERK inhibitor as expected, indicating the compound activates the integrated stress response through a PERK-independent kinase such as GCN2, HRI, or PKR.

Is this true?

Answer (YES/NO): NO